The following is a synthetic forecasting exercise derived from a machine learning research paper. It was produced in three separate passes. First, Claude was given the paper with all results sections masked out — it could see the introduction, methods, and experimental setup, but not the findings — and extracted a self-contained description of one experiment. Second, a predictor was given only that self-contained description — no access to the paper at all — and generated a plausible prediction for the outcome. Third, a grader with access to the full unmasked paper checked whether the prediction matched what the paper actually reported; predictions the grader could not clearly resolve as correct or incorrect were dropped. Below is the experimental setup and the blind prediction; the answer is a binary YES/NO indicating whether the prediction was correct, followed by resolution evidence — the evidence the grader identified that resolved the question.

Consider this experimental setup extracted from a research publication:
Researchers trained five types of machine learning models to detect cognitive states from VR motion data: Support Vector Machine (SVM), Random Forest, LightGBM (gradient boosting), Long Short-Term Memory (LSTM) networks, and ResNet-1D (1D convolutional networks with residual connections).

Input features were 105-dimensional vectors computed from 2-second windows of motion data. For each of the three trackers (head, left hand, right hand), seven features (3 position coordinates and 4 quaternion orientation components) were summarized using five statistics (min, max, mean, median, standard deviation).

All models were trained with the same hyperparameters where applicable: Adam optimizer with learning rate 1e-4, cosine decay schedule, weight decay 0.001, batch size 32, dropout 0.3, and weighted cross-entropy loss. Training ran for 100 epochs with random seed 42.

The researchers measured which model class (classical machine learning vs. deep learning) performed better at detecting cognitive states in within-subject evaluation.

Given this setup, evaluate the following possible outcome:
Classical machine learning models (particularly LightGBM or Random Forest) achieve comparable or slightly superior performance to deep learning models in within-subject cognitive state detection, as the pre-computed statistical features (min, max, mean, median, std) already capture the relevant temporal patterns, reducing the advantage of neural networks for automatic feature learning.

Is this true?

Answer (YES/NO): YES